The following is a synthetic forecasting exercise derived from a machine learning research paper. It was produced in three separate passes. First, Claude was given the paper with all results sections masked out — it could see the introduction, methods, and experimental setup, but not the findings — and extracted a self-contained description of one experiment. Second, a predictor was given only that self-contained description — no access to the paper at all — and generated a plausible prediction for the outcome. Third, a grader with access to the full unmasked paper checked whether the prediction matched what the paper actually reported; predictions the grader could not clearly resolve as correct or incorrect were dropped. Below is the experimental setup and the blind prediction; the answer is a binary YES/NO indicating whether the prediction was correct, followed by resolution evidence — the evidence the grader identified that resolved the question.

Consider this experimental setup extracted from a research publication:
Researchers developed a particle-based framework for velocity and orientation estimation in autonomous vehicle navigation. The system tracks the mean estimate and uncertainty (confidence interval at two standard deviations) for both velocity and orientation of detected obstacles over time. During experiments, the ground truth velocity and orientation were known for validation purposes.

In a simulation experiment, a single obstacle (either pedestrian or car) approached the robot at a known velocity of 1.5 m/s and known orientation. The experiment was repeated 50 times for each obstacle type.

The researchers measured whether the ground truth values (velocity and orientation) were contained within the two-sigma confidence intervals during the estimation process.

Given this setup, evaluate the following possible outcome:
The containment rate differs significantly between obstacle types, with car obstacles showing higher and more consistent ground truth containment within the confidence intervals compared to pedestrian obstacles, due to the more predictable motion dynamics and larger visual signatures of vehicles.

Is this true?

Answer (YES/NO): NO